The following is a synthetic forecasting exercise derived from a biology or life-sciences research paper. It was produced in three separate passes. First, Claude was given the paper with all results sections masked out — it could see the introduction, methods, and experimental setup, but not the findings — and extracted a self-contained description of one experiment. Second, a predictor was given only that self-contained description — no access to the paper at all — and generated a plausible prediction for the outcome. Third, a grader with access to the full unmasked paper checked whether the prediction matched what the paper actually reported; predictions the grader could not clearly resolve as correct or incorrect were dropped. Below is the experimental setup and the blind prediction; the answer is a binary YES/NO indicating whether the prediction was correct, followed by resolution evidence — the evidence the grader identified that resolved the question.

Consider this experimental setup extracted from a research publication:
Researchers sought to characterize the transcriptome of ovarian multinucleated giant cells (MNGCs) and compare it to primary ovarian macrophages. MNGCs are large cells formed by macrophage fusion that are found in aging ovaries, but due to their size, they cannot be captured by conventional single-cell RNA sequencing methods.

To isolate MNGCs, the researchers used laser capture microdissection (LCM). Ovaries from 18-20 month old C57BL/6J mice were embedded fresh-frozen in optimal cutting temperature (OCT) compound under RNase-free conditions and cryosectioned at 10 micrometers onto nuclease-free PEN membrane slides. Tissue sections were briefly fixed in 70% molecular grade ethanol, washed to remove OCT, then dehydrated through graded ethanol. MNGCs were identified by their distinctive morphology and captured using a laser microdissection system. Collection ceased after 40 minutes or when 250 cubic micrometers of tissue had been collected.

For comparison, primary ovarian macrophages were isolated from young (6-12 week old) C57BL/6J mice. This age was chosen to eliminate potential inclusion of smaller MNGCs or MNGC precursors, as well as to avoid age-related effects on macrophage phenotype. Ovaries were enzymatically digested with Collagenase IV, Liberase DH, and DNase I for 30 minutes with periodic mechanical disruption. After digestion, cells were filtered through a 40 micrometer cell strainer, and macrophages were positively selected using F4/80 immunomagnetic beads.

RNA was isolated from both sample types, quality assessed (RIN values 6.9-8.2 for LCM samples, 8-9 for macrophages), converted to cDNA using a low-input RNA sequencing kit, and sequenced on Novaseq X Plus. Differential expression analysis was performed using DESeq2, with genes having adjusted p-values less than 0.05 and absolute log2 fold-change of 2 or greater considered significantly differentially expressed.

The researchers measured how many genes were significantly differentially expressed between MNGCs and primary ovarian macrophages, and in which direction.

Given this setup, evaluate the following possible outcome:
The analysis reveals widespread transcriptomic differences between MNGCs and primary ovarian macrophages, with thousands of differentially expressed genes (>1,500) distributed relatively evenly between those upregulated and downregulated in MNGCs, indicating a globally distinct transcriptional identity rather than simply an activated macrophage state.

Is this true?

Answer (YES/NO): YES